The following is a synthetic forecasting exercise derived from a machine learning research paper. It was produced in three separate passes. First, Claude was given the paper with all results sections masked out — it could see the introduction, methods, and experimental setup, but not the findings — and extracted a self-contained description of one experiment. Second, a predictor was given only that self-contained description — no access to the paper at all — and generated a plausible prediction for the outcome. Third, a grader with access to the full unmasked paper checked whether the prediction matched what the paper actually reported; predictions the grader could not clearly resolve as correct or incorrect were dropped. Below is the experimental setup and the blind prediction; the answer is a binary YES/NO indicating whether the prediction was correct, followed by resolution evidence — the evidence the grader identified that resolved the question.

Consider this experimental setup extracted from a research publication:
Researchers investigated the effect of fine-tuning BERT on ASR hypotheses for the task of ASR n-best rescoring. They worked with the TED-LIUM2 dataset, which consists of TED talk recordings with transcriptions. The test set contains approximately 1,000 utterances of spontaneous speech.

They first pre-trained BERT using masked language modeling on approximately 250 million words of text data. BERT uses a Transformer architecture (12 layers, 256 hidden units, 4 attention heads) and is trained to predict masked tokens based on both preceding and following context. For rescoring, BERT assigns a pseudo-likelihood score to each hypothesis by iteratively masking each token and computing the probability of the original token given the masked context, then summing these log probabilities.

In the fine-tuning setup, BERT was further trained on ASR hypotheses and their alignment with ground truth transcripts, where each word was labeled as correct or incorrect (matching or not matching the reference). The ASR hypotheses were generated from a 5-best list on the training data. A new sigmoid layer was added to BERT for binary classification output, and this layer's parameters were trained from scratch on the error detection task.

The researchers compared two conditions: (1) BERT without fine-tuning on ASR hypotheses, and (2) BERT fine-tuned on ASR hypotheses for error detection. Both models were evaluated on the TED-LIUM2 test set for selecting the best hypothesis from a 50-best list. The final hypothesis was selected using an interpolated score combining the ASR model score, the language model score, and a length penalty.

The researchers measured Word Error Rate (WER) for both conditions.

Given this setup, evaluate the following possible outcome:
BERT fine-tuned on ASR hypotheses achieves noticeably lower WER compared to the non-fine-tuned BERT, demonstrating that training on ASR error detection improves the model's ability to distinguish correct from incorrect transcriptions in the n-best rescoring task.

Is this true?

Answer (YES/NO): NO